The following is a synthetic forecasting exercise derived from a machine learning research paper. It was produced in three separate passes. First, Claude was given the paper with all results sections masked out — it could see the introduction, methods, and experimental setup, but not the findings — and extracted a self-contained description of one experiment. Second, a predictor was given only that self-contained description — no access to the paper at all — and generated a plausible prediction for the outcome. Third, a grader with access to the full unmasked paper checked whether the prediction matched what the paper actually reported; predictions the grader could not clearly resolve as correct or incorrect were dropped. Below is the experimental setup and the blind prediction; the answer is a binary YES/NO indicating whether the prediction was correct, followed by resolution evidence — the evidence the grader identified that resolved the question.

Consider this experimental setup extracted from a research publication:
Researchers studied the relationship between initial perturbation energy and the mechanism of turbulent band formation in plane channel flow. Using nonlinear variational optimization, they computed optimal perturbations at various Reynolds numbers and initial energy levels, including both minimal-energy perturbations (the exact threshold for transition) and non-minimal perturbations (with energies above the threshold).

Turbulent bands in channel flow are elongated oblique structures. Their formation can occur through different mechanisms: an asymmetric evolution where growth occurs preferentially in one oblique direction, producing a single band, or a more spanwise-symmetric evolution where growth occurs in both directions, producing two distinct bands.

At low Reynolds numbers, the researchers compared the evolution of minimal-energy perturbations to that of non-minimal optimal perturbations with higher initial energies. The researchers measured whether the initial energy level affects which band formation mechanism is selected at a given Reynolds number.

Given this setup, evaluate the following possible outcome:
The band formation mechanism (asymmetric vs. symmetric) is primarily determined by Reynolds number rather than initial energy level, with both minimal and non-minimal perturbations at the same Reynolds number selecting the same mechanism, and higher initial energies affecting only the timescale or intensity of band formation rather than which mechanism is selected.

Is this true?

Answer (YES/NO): NO